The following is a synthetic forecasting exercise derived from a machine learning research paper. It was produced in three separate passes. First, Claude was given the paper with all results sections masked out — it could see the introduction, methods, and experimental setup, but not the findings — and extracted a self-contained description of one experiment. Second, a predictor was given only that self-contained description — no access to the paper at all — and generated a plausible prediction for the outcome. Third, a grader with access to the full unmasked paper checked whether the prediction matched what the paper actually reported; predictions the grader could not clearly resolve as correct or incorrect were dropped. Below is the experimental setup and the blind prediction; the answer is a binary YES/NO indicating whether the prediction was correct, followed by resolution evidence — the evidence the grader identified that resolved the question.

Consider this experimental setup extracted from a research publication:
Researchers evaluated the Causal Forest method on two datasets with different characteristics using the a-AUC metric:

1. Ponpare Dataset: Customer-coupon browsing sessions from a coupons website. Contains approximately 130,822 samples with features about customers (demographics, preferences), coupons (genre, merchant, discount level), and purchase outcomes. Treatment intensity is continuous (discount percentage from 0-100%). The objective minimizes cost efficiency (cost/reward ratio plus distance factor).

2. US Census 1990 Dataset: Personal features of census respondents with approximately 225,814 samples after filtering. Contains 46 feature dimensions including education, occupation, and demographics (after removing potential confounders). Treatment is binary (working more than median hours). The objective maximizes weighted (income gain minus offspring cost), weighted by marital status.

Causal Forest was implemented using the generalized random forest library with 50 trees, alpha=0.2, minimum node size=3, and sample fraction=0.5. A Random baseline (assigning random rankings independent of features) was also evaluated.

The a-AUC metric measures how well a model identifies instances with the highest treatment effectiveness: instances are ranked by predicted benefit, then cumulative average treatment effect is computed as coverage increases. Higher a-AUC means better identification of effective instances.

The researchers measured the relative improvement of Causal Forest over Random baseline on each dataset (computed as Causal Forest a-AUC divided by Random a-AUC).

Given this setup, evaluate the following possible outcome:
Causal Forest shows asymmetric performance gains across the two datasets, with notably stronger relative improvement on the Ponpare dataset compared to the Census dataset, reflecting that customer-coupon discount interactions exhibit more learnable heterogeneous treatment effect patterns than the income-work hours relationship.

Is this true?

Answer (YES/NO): YES